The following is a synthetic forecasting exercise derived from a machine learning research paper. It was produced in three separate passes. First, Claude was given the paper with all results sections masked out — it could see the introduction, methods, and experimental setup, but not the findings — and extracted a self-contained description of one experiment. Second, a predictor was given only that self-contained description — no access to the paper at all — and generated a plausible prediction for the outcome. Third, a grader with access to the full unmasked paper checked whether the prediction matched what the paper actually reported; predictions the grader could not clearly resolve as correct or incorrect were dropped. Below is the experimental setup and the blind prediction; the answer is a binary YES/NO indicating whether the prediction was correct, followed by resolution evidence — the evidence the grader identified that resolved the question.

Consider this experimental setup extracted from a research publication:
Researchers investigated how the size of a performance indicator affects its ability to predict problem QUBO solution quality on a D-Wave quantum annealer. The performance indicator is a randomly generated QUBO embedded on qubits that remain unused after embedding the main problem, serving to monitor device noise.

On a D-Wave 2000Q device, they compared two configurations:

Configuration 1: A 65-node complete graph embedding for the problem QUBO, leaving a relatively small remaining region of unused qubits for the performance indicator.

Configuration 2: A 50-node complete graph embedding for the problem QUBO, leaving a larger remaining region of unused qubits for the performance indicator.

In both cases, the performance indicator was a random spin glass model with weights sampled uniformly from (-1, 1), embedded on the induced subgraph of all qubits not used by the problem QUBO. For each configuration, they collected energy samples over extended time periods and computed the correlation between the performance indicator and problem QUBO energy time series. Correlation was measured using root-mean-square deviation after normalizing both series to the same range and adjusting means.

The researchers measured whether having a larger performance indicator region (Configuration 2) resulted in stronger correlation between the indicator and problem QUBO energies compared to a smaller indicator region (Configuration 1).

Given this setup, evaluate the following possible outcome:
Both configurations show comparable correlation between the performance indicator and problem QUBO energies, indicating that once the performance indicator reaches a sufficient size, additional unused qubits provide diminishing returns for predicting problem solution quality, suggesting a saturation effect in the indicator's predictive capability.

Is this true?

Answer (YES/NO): NO